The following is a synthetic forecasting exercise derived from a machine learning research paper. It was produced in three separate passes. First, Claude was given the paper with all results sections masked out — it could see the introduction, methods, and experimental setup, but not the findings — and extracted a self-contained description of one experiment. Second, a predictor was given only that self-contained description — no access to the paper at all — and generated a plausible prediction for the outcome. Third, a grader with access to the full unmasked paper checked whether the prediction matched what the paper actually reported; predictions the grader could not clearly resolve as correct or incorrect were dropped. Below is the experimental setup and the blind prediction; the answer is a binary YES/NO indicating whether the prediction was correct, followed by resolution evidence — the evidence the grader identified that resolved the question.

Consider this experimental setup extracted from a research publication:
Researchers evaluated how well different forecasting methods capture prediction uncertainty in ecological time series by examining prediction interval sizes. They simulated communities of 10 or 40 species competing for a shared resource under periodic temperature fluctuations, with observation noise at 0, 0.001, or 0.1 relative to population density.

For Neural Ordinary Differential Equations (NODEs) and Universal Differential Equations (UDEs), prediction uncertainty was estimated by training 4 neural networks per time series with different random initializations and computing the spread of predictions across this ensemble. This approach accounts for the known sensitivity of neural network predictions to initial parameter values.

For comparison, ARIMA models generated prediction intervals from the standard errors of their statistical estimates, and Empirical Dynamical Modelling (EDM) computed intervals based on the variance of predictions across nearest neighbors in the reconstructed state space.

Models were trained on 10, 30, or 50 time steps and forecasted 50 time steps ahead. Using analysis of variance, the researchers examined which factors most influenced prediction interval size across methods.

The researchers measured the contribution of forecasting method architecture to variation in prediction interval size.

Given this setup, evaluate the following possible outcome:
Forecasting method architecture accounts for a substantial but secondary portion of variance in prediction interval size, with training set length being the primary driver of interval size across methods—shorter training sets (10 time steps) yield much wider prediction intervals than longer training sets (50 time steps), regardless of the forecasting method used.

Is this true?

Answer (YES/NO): NO